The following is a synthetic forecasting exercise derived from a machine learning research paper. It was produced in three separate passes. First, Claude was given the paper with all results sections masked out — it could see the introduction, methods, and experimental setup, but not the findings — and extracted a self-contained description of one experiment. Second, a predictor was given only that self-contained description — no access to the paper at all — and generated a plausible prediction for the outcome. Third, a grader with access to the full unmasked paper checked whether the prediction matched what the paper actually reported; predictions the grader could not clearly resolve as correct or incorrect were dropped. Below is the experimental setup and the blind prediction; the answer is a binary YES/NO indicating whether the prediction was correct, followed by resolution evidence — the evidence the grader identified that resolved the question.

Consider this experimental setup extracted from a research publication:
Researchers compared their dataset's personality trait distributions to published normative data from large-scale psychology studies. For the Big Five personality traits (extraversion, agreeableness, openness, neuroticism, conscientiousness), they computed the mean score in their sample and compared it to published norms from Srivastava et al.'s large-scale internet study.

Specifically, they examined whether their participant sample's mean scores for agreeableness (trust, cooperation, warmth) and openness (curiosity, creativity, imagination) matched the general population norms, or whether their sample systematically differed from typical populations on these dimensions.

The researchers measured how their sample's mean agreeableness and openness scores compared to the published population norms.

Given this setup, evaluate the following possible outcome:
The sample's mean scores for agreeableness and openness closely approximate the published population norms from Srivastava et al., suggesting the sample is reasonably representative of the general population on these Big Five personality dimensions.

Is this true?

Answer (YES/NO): NO